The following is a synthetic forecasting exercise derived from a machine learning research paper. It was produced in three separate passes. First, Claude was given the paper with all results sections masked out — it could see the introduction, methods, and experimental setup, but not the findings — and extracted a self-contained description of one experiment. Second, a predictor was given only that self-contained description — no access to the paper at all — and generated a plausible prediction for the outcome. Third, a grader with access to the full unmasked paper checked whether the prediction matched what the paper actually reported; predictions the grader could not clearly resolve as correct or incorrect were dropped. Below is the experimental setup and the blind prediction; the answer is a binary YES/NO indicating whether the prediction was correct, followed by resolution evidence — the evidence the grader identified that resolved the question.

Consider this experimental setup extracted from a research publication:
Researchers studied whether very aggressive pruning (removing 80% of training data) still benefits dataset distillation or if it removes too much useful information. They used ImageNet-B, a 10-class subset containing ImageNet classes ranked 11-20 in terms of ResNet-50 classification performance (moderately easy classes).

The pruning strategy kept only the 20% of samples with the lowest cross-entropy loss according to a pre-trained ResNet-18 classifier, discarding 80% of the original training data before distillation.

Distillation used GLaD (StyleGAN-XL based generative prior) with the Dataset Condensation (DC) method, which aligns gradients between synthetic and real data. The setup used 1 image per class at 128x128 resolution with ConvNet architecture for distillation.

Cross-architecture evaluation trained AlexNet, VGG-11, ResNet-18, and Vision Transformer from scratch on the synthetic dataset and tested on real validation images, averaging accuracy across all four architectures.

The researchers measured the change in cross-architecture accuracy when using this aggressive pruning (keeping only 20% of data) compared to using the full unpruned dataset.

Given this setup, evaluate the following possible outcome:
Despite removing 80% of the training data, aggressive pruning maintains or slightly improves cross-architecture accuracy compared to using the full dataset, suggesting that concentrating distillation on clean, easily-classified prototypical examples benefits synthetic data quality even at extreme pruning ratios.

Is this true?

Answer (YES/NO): YES